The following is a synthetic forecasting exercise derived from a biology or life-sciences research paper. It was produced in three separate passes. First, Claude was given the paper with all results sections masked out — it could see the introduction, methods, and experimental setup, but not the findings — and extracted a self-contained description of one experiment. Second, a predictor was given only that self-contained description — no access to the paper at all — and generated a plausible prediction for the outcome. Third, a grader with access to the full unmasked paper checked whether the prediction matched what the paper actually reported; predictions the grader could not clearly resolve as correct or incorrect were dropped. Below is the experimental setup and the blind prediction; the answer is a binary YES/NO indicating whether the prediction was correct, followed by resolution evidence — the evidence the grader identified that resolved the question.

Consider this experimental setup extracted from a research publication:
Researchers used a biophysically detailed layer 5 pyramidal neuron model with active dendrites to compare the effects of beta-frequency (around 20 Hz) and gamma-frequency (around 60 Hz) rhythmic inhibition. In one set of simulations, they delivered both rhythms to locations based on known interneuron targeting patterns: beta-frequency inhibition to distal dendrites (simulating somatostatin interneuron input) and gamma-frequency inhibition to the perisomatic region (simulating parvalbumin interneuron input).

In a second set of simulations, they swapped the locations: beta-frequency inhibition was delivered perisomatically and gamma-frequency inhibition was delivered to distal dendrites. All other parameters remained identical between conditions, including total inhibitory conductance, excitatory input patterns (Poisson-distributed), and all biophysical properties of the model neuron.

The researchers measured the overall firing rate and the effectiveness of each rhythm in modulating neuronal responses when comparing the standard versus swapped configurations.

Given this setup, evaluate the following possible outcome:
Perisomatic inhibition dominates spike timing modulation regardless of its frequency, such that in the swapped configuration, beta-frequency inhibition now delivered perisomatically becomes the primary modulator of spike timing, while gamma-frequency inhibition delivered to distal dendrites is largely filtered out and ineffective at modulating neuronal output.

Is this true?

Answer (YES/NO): NO